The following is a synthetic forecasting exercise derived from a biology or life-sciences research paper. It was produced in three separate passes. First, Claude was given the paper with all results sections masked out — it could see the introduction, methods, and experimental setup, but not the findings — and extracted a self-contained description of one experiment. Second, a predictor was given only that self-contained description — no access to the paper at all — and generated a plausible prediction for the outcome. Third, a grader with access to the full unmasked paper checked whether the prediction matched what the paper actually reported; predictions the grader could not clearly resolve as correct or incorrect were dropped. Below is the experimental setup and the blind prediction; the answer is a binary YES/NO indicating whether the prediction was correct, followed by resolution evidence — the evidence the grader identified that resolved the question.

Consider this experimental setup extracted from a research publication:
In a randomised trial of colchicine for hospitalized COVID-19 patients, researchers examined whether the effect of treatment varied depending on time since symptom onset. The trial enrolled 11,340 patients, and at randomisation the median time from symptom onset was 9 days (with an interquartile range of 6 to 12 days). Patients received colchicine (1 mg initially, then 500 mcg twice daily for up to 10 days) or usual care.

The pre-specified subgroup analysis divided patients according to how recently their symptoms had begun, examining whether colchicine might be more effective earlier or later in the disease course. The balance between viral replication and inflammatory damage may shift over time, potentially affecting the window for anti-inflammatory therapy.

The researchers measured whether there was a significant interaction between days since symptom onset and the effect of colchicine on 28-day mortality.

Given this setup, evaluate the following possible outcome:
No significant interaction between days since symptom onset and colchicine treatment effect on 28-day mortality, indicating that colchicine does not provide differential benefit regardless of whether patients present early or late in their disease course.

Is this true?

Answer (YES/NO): YES